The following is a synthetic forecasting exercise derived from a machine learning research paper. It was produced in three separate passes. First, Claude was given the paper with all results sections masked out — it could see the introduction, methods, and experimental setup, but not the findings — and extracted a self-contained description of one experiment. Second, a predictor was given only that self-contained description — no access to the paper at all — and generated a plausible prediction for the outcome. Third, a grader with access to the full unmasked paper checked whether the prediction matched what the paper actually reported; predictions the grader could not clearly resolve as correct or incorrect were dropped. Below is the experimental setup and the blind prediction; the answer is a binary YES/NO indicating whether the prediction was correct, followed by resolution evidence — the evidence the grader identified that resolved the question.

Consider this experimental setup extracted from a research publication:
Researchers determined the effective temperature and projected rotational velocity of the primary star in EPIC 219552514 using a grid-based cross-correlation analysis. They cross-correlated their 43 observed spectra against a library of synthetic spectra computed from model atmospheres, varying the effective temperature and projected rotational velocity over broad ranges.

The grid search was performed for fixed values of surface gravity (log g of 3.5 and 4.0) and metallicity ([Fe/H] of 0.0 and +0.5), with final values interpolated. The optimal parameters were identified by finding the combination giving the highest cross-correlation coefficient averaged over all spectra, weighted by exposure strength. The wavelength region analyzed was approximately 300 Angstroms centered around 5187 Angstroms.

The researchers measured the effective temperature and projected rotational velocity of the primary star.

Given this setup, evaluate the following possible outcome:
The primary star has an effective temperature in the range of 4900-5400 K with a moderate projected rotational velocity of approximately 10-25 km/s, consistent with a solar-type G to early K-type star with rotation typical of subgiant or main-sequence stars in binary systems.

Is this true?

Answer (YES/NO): NO